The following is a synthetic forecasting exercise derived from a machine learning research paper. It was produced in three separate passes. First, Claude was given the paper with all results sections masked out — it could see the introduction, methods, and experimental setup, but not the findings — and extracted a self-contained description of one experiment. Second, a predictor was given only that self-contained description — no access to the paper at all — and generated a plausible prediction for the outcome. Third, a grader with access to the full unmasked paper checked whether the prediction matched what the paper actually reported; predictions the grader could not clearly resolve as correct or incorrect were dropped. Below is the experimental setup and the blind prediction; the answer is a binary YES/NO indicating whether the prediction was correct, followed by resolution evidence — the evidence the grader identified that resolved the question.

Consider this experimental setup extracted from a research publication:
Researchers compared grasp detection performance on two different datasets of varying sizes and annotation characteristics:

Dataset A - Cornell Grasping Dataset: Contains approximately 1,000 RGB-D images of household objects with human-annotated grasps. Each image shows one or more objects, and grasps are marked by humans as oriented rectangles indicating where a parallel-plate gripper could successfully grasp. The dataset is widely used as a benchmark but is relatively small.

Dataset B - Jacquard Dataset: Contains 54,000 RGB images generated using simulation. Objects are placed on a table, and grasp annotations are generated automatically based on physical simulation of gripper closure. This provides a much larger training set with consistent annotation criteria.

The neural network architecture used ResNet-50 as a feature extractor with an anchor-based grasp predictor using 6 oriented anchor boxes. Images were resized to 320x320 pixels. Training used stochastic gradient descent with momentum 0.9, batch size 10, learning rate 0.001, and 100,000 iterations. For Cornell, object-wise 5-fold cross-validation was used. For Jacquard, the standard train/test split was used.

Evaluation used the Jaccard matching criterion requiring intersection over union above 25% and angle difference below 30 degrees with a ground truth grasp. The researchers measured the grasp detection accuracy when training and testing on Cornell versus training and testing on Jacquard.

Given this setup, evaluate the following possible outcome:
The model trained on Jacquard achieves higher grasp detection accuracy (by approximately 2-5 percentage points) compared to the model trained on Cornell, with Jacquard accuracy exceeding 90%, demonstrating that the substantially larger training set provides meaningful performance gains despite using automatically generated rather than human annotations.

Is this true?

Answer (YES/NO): NO